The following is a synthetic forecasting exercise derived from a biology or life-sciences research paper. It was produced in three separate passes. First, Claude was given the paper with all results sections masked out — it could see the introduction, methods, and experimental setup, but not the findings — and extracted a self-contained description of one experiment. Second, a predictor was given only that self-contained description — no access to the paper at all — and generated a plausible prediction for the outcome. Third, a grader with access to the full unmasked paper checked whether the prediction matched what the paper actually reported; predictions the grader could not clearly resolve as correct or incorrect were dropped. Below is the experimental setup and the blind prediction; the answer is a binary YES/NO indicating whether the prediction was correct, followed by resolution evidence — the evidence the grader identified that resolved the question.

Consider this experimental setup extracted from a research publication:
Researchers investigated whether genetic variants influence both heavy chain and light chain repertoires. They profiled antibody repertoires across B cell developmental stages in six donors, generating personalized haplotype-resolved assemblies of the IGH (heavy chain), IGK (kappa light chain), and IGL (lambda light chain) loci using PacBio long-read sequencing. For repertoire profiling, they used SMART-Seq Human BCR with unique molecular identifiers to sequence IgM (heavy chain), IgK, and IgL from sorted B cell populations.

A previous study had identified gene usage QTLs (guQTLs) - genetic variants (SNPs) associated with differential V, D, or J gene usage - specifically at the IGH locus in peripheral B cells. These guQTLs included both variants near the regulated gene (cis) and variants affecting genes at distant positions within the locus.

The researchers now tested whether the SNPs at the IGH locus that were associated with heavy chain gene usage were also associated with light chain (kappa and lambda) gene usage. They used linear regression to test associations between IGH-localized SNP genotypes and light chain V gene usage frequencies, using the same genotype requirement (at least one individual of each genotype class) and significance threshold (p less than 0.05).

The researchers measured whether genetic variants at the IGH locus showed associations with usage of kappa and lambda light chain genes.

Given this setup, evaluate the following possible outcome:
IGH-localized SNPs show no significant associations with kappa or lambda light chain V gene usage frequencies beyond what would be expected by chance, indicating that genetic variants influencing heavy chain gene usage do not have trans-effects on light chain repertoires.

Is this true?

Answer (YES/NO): NO